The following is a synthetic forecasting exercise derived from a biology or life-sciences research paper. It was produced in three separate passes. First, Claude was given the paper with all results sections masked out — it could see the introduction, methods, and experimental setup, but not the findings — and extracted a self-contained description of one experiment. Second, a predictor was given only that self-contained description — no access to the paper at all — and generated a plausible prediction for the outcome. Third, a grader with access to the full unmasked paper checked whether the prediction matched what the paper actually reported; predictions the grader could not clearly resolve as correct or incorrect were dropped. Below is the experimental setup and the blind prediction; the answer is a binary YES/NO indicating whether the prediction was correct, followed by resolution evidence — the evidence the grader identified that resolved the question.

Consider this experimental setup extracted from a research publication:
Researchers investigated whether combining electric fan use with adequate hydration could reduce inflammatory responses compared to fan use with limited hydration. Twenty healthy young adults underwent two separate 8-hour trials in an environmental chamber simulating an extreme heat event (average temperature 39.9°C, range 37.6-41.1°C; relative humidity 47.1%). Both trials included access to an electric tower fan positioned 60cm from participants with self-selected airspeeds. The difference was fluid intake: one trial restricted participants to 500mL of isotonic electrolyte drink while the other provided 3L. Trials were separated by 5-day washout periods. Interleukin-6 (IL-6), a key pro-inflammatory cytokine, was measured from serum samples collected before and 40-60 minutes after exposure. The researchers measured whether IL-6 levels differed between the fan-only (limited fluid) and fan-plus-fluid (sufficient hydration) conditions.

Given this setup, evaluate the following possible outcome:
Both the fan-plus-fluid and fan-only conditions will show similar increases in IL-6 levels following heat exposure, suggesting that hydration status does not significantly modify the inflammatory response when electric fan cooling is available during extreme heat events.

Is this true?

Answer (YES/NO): NO